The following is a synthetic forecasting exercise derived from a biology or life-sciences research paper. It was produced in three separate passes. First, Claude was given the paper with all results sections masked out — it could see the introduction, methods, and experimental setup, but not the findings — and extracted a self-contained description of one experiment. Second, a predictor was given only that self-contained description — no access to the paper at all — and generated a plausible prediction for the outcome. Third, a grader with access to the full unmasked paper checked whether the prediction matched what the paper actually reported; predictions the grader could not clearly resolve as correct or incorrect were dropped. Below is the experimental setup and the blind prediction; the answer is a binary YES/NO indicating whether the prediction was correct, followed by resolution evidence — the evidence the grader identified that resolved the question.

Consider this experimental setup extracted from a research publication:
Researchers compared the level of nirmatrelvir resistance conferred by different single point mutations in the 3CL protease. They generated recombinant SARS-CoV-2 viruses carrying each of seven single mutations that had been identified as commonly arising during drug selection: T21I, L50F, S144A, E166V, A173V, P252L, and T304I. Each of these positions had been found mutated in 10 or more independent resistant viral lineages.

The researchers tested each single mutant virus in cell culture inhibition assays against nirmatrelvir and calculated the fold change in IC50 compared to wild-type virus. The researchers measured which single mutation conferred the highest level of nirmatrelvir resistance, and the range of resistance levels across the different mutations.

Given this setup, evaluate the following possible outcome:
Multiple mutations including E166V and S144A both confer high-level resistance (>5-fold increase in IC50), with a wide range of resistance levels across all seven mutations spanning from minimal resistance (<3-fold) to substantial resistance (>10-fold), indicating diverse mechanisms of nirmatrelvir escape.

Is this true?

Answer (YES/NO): NO